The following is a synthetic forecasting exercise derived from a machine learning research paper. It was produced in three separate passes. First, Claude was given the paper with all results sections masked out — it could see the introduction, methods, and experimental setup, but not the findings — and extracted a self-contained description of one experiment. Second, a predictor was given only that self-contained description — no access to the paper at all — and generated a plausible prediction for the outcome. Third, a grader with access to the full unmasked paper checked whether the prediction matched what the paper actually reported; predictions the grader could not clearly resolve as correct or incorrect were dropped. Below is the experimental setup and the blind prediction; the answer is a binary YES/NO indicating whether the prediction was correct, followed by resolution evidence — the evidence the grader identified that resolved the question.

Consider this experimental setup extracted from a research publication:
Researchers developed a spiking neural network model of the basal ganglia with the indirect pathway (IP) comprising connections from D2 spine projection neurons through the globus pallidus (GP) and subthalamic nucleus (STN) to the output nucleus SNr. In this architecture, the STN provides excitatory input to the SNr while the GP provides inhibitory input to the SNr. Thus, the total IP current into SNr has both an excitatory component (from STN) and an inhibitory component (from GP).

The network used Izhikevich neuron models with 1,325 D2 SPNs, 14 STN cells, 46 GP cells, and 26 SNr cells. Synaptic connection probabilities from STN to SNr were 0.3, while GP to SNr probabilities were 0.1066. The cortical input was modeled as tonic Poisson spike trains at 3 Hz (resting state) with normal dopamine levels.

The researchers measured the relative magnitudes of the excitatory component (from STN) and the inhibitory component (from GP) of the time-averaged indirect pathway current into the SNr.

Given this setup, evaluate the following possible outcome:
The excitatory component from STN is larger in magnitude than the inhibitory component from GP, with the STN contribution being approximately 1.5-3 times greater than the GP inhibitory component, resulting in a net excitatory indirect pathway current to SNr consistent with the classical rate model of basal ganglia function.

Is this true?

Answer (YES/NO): NO